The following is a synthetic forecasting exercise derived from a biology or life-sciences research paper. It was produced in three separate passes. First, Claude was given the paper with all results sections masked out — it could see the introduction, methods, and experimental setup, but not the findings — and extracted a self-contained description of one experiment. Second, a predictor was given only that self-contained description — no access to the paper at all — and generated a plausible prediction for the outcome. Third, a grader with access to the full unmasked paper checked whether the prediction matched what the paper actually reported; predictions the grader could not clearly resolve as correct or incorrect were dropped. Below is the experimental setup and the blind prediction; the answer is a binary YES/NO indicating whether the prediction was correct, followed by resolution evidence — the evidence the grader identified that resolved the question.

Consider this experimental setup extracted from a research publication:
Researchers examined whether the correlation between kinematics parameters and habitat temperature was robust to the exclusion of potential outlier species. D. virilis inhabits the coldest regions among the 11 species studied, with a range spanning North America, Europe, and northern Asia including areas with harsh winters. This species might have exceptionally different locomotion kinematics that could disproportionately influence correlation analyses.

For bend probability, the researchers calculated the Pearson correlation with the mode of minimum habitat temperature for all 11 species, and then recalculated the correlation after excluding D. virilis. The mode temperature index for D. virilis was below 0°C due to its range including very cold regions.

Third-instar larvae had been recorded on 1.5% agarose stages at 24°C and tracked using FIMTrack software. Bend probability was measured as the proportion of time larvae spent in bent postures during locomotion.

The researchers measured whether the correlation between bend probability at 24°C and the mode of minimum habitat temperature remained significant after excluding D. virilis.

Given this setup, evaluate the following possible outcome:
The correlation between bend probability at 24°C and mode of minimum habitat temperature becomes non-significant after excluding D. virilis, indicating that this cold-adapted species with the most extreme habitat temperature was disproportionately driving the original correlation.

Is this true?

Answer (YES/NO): YES